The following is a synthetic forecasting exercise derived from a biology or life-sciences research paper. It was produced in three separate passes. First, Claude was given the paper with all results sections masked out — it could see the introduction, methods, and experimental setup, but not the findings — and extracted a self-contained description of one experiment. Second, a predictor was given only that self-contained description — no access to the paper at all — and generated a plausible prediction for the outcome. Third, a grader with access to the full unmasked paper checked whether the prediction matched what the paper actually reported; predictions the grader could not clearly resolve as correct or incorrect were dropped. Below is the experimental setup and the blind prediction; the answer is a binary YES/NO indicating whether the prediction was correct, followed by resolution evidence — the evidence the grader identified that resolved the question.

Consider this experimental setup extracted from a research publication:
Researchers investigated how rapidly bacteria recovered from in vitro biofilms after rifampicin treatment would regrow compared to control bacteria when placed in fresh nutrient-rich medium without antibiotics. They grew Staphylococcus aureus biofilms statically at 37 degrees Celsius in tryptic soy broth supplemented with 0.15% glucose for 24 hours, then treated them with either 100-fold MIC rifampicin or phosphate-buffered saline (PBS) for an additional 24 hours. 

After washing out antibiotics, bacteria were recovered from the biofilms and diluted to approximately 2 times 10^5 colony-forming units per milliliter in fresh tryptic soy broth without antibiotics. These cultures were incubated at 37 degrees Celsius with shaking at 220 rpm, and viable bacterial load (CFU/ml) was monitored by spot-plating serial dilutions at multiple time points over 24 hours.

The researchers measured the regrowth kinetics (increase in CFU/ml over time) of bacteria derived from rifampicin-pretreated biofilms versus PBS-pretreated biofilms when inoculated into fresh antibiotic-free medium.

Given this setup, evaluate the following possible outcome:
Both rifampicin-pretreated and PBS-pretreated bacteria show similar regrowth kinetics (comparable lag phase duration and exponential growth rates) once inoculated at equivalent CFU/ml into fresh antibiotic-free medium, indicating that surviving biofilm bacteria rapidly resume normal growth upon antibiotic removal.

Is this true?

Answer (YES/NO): NO